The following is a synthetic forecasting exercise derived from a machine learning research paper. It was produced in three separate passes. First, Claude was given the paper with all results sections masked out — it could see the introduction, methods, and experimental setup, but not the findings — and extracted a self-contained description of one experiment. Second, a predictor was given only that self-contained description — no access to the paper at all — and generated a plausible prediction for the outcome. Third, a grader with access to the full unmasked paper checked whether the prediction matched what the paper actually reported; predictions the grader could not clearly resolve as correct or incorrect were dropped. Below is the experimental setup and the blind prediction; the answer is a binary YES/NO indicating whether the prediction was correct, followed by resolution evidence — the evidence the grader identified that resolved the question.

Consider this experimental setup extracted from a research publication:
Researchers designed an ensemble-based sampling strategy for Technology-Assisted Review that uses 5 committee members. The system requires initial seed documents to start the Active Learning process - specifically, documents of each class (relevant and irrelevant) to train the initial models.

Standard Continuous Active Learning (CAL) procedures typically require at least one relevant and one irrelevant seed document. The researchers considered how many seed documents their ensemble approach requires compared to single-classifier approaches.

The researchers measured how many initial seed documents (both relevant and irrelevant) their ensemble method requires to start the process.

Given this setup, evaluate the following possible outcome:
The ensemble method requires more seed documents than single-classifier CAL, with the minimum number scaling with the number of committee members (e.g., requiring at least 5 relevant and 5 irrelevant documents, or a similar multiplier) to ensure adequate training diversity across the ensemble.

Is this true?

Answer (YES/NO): YES